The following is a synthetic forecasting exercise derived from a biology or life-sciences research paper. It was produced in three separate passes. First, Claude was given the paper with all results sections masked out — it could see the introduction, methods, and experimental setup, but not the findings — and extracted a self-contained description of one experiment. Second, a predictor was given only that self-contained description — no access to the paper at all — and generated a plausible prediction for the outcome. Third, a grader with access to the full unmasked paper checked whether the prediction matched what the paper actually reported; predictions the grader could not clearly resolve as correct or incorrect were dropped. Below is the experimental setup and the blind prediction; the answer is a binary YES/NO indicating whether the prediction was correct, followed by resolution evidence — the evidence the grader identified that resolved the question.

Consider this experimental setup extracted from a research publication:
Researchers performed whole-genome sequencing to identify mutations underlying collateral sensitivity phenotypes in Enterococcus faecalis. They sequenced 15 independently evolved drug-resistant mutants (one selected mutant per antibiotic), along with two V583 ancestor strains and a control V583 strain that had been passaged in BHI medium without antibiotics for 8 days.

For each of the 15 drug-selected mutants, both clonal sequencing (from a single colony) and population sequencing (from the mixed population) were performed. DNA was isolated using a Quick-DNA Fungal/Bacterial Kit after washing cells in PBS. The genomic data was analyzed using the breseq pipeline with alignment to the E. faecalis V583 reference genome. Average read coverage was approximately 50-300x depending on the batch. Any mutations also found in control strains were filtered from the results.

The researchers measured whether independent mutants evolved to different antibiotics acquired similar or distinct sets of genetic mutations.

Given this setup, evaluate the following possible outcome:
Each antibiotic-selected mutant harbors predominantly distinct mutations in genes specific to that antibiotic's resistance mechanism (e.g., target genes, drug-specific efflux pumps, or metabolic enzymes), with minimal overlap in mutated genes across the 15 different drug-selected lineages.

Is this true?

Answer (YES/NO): YES